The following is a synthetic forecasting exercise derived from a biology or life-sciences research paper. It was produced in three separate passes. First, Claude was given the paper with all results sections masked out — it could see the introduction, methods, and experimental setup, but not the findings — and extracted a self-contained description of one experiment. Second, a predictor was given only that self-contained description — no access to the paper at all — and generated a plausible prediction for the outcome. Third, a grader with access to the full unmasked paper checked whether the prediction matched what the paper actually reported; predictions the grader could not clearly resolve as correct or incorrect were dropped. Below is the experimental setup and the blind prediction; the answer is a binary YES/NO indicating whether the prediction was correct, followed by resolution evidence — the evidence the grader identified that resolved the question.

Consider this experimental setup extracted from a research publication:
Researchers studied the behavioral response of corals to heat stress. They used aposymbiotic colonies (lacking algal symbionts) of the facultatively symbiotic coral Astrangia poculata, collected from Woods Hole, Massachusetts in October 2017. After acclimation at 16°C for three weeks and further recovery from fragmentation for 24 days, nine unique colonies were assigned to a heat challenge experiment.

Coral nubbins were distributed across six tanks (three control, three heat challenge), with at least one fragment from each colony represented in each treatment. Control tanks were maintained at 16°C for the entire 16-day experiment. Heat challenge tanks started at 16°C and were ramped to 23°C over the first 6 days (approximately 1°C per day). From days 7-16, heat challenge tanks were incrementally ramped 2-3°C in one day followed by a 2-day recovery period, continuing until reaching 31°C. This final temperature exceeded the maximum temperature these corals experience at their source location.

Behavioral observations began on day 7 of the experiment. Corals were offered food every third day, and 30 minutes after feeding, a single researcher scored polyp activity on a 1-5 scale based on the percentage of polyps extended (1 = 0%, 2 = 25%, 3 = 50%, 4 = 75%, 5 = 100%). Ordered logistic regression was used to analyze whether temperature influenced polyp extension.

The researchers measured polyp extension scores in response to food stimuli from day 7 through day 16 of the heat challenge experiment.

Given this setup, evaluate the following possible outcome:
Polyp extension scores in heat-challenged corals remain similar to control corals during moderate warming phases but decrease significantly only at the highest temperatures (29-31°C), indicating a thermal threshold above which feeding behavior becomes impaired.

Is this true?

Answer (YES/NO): NO